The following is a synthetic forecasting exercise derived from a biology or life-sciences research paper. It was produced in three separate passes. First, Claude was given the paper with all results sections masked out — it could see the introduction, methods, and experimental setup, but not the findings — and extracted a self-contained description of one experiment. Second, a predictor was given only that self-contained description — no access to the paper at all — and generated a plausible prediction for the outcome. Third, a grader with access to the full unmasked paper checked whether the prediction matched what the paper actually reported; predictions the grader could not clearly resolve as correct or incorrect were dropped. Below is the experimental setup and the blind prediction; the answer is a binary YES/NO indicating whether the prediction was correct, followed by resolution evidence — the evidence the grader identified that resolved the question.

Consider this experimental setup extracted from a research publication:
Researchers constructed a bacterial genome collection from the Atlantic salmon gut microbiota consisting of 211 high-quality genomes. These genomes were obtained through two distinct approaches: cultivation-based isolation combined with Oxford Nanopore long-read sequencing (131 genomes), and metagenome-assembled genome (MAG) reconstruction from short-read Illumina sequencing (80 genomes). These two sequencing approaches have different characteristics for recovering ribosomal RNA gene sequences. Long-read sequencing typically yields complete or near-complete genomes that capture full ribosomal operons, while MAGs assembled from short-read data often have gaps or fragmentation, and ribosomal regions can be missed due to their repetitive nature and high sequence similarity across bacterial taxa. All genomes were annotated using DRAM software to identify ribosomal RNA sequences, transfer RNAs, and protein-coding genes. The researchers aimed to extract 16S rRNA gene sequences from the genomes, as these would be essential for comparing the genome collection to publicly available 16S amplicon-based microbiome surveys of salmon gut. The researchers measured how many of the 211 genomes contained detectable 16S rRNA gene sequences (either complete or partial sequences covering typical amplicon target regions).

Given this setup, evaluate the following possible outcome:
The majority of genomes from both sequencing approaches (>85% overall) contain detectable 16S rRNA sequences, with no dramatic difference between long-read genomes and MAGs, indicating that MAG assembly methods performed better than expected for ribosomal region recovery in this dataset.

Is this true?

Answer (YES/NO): NO